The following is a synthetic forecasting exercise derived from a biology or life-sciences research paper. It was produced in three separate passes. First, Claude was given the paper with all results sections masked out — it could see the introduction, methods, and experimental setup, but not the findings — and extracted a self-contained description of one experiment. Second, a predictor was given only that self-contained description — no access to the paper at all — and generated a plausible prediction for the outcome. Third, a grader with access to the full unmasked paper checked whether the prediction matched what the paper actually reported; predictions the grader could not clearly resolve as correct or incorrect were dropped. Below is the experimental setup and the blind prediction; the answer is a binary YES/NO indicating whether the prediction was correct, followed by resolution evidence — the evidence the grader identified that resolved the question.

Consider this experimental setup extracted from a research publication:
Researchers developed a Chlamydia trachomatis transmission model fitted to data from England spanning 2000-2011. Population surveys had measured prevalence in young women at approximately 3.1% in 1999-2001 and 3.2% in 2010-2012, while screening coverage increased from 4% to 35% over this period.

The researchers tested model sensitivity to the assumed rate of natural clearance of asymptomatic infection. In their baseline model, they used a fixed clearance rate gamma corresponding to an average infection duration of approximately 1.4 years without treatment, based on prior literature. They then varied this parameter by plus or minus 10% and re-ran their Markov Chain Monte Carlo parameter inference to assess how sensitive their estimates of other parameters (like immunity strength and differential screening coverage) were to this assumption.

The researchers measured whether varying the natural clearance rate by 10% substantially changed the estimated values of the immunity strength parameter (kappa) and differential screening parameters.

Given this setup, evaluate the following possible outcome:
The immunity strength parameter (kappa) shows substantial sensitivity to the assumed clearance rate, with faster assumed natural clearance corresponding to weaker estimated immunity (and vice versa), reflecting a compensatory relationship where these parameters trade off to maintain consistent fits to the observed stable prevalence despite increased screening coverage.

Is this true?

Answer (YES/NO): NO